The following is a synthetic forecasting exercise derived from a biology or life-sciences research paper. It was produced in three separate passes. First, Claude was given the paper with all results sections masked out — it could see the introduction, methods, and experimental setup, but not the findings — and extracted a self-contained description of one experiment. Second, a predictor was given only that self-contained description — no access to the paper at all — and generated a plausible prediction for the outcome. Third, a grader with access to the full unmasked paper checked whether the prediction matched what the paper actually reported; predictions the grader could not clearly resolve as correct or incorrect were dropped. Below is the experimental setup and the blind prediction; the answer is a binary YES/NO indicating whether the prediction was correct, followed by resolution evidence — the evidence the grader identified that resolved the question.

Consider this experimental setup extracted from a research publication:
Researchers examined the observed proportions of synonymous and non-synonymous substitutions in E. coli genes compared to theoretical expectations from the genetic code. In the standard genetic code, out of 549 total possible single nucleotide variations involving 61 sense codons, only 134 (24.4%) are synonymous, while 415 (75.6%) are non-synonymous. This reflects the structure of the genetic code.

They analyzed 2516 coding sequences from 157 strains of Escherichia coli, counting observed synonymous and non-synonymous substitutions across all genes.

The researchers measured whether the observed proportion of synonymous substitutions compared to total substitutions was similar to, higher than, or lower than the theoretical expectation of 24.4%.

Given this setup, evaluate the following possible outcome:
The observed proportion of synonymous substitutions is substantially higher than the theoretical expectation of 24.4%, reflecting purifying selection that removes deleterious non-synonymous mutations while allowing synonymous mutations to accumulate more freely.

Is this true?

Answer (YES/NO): YES